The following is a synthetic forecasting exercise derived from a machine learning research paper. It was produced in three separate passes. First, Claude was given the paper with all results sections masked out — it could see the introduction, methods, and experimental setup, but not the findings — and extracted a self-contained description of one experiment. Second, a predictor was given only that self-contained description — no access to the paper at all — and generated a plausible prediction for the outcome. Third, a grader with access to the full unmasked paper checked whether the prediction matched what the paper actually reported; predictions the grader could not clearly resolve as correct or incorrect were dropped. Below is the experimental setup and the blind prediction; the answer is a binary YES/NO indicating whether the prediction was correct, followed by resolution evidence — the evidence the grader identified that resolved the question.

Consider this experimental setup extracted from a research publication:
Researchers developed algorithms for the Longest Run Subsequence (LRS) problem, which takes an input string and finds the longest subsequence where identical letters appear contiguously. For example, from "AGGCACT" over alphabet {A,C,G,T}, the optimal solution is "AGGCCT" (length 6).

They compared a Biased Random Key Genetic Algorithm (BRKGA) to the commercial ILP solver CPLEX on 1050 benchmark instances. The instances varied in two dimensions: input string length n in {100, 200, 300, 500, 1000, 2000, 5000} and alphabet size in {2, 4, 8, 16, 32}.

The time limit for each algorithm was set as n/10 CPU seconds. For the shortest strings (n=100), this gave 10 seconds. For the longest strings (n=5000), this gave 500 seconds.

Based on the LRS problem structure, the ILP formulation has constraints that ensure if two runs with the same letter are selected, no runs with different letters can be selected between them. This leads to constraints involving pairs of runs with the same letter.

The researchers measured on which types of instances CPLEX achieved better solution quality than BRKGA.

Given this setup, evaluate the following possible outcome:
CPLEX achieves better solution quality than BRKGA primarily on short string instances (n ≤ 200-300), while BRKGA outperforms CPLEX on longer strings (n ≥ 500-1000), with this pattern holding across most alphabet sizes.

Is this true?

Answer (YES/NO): NO